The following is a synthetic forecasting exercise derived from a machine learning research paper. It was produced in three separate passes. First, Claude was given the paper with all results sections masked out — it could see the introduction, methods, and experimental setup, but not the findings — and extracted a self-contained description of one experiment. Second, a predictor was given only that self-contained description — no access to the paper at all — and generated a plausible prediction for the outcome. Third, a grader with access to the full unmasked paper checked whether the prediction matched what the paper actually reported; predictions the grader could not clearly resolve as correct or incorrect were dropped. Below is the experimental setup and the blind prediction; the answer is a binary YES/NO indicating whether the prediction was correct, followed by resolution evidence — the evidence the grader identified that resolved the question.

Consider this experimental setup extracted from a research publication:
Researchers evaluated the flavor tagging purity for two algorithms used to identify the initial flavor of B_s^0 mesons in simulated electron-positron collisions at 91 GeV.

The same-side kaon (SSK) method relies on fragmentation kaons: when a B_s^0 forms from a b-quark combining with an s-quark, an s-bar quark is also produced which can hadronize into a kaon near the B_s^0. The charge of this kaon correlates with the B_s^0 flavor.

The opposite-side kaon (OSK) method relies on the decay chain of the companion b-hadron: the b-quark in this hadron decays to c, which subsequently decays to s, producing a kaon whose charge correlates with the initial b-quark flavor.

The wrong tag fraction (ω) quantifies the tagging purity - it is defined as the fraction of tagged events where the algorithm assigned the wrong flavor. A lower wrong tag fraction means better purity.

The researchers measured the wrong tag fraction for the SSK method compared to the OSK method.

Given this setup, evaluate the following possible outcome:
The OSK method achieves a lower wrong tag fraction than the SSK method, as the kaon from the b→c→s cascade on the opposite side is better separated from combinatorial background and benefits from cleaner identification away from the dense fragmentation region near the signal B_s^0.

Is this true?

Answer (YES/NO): NO